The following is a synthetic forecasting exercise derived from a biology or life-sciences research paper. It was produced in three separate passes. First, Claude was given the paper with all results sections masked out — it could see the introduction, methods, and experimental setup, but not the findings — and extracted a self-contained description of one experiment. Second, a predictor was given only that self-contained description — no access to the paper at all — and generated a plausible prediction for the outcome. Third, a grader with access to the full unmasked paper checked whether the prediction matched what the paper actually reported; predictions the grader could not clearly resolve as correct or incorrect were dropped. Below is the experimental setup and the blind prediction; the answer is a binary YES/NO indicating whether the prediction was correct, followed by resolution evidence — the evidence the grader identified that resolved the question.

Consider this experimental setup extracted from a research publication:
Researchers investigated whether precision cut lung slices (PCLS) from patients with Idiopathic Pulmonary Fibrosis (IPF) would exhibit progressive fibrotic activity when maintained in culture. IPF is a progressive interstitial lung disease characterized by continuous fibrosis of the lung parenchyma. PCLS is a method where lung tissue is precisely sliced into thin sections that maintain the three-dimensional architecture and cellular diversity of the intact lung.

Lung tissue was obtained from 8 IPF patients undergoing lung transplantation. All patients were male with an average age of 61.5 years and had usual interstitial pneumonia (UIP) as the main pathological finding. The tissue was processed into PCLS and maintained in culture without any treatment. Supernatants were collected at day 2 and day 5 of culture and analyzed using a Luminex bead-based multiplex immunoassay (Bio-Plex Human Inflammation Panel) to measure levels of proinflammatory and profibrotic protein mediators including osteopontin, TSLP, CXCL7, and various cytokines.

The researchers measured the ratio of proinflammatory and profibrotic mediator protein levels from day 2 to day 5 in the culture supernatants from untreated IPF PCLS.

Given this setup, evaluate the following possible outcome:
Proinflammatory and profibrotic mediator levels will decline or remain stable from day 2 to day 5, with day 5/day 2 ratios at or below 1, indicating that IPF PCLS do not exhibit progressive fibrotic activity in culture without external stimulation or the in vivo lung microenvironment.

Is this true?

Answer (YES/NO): NO